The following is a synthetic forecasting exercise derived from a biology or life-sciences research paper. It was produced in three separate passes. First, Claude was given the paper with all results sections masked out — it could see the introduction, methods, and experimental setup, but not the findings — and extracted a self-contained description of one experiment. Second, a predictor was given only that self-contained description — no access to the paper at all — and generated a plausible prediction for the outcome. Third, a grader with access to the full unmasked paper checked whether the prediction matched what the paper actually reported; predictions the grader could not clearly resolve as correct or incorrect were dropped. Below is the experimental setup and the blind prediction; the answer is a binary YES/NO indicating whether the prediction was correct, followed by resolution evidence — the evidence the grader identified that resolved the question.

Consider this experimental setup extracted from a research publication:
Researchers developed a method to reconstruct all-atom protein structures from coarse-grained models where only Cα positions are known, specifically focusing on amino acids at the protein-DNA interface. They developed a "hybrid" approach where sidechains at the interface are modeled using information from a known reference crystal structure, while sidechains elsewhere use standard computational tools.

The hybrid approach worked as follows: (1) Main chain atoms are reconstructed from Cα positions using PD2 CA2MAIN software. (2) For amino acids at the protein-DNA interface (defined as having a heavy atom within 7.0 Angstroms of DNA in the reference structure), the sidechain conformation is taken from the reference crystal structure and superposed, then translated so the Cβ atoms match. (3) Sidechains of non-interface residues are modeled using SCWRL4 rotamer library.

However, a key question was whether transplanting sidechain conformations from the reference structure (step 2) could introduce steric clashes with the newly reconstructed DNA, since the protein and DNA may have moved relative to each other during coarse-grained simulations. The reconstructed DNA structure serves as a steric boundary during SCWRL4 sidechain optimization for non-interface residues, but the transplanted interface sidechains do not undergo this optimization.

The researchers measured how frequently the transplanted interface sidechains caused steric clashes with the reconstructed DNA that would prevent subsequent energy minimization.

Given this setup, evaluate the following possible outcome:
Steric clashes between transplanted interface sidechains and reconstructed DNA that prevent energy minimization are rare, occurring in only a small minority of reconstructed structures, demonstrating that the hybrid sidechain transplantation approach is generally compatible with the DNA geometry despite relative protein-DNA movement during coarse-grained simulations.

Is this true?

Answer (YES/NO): YES